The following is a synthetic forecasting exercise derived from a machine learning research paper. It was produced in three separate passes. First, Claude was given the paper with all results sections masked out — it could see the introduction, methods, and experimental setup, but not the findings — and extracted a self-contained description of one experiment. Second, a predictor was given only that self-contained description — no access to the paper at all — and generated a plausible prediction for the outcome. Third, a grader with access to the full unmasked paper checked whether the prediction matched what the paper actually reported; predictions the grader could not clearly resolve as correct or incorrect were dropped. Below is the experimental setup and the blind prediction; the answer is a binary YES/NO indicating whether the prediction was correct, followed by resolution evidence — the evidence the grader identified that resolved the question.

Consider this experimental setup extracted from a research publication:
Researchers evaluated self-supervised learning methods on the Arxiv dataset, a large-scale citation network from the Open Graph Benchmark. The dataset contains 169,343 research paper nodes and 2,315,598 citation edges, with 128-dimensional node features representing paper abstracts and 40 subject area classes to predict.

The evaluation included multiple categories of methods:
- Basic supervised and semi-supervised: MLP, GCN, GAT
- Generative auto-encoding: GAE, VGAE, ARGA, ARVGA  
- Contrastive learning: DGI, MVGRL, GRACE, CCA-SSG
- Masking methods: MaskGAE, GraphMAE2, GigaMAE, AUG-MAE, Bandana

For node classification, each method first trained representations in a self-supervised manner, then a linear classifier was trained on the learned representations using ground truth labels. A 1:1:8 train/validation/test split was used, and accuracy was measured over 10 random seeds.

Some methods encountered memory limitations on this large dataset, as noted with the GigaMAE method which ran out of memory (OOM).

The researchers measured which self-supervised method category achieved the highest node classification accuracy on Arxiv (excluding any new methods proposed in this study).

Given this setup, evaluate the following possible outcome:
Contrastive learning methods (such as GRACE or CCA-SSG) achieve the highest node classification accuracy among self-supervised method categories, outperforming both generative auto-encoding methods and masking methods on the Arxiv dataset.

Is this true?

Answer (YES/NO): NO